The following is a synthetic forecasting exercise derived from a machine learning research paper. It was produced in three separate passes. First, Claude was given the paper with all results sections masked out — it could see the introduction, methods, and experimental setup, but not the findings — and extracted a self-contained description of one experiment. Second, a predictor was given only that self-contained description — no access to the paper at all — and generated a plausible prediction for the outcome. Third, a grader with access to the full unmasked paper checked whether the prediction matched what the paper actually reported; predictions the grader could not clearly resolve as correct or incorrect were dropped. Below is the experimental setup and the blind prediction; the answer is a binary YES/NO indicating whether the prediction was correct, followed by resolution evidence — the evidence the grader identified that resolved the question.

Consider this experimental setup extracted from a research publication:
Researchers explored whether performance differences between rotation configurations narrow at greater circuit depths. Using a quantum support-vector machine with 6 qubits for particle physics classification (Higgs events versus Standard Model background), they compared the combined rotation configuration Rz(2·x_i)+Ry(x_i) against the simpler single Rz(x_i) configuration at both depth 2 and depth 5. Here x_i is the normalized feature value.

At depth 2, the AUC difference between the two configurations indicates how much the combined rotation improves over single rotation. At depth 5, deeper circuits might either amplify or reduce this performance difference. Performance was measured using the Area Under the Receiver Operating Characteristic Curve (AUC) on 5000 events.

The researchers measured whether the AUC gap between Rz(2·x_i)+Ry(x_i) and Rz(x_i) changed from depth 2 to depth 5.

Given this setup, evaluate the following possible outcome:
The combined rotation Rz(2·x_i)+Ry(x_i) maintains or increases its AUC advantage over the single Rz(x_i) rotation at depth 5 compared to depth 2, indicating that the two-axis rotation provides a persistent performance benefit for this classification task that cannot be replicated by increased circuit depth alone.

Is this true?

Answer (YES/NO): NO